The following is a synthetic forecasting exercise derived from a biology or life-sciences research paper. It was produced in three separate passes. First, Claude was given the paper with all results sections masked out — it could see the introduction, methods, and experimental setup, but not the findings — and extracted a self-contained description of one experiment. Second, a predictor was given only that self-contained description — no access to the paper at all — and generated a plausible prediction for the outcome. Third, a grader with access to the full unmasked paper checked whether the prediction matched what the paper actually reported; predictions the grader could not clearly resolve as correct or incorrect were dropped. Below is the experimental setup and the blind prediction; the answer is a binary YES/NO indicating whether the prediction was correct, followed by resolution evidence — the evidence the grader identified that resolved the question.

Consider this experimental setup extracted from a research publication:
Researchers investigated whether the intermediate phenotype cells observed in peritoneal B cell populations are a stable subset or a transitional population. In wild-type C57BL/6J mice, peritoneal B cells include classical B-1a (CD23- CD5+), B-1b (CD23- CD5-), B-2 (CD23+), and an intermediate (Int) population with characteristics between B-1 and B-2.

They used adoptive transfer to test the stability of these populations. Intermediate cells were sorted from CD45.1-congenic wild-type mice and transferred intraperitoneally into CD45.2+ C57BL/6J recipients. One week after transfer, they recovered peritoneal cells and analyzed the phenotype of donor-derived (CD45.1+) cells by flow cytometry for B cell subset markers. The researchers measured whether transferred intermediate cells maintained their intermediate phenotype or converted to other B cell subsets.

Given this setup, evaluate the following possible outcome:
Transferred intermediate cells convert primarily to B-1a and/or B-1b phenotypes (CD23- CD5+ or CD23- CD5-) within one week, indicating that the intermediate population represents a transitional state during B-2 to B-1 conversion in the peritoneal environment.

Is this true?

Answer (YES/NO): YES